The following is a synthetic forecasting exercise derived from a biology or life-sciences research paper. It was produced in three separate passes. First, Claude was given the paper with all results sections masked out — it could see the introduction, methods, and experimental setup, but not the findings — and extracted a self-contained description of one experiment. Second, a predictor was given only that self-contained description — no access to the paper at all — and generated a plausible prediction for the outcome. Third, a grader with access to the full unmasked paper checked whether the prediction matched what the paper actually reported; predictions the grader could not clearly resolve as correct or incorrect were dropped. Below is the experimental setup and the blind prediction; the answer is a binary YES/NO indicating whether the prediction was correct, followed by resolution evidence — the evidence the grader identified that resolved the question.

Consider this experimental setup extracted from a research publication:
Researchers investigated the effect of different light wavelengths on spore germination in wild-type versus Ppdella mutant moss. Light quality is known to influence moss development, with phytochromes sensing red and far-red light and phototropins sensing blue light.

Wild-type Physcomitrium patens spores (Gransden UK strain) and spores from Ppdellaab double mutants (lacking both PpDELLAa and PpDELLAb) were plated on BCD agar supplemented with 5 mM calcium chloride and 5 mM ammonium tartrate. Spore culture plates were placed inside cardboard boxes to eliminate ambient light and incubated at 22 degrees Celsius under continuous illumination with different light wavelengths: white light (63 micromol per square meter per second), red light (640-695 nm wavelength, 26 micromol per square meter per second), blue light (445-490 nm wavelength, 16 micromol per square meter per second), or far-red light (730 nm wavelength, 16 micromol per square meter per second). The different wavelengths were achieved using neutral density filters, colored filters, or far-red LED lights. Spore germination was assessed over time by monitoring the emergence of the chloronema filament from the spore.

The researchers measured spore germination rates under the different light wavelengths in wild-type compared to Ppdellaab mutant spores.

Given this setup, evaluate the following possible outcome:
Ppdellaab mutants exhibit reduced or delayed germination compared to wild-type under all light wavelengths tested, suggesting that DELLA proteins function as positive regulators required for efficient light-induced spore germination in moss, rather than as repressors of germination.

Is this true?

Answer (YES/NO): NO